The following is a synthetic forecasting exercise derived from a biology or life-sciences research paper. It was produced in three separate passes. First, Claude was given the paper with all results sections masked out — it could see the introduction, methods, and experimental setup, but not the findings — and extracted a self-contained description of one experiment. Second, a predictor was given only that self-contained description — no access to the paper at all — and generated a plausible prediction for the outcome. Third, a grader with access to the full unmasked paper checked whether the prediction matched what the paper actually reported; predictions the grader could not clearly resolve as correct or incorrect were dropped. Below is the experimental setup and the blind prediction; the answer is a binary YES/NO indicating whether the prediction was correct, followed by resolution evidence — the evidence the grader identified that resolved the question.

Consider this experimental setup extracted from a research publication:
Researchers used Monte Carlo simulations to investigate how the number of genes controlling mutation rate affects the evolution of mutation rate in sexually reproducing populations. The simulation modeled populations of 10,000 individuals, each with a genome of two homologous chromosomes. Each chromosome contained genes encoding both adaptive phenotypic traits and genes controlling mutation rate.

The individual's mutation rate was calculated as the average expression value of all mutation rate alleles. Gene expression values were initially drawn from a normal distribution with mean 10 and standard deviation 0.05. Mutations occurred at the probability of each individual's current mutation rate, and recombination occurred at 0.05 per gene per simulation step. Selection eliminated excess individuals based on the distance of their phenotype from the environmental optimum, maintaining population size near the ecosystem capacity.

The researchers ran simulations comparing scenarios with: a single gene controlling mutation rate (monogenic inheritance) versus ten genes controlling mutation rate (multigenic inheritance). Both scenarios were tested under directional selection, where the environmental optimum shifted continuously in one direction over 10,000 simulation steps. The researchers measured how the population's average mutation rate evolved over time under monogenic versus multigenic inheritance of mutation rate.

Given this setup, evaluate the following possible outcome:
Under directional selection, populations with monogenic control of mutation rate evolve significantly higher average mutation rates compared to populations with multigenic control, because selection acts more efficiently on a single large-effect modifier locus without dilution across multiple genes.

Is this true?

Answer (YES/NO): NO